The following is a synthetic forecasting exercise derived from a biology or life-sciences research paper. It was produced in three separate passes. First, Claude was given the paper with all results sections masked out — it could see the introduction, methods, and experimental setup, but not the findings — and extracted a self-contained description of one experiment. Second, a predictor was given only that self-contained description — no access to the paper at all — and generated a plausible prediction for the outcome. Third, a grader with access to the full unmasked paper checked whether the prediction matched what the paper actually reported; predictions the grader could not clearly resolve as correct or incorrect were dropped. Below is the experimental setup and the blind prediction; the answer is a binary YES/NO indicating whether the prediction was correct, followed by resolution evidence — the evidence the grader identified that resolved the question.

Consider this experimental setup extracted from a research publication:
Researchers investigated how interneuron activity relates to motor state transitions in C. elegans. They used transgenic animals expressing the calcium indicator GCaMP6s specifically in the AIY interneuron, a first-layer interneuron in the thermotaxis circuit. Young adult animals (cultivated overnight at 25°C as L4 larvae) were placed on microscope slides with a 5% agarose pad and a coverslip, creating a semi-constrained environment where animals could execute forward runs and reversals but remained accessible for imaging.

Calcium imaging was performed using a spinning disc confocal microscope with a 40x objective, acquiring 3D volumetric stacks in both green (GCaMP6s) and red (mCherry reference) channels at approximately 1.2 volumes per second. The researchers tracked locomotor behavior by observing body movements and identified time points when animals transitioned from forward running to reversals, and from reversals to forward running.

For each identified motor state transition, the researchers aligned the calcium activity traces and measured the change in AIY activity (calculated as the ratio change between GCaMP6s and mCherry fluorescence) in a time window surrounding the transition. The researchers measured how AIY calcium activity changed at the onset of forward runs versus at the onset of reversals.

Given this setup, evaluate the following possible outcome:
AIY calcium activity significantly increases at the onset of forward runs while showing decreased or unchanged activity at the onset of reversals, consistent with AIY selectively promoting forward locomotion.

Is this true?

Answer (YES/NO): YES